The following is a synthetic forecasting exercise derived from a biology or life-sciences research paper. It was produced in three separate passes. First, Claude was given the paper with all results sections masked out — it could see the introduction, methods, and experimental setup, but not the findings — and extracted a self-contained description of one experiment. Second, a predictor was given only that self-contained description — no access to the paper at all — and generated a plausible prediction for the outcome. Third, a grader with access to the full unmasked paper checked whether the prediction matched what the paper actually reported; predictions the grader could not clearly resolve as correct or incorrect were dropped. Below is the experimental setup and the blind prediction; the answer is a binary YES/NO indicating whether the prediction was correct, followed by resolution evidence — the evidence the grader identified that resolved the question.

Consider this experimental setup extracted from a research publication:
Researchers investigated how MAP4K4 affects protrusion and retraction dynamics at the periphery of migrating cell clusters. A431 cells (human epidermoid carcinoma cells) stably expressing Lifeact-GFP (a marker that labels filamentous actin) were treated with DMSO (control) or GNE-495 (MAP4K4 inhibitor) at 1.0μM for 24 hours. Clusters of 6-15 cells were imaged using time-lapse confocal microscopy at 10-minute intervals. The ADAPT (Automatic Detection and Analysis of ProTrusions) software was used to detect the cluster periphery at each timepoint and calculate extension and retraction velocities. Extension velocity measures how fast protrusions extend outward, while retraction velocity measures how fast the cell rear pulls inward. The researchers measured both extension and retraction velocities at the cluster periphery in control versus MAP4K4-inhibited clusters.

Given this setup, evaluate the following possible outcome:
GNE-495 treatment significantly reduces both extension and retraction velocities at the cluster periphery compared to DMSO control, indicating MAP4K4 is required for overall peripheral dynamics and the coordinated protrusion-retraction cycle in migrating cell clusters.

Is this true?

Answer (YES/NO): YES